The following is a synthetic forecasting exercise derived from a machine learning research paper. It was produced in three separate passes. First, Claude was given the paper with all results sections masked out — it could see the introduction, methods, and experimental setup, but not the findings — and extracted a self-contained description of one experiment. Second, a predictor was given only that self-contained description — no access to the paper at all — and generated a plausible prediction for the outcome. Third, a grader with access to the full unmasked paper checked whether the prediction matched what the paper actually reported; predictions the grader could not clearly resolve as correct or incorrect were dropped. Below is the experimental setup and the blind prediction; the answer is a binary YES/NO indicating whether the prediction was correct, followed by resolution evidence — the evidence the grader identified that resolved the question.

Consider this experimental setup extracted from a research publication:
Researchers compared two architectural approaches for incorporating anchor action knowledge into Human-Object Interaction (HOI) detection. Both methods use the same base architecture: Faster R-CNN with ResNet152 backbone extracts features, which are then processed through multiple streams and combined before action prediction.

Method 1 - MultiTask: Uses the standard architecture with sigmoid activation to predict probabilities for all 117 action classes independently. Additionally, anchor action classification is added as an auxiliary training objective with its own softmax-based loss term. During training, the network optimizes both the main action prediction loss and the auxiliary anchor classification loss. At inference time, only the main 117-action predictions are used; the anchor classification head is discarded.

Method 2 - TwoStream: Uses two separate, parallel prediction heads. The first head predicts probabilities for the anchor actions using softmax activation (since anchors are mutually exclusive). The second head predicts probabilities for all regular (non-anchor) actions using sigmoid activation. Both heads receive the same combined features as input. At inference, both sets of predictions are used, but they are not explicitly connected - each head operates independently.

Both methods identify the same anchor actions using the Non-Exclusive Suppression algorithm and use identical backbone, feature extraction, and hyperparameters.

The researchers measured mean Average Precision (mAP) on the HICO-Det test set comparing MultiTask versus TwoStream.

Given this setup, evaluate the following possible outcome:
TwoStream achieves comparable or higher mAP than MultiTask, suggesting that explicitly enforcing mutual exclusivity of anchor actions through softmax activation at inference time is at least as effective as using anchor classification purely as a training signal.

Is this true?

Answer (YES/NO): YES